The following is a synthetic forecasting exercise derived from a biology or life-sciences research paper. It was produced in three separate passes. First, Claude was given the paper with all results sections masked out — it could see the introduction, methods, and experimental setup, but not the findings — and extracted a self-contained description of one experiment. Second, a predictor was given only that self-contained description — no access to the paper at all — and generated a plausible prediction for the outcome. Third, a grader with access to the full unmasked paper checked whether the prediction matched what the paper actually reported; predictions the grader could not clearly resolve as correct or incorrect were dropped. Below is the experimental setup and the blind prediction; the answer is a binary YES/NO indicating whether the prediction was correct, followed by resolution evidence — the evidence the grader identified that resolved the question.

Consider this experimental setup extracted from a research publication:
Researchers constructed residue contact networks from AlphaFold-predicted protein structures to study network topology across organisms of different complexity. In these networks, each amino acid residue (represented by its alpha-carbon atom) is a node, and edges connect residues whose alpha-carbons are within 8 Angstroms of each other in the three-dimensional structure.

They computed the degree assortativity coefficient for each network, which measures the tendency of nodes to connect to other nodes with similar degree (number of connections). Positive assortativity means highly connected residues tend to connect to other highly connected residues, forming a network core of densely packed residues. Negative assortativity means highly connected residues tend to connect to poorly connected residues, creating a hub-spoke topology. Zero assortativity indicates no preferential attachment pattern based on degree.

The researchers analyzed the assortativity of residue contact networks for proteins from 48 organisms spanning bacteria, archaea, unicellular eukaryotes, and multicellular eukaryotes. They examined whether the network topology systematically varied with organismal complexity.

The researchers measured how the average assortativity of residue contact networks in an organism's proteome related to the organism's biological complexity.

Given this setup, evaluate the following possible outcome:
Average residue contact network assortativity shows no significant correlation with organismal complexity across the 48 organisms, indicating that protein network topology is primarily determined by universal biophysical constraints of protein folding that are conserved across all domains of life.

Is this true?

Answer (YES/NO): NO